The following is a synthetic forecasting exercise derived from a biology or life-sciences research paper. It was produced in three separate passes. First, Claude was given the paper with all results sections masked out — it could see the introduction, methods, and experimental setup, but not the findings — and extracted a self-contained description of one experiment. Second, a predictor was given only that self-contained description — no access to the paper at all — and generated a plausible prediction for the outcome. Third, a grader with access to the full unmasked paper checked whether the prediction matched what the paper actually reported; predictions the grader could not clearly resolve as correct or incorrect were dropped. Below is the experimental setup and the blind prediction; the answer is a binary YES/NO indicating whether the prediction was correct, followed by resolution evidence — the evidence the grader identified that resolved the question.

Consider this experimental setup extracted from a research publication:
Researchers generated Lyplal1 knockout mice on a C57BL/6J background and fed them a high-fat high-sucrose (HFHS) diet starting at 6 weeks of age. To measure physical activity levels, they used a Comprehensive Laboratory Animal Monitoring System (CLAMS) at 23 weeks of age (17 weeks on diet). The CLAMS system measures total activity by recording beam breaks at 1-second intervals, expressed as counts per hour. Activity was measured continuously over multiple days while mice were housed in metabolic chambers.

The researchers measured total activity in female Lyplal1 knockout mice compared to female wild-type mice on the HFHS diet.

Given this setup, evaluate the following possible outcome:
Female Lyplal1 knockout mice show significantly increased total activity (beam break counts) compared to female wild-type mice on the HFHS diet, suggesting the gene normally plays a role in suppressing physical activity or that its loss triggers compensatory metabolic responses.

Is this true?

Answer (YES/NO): NO